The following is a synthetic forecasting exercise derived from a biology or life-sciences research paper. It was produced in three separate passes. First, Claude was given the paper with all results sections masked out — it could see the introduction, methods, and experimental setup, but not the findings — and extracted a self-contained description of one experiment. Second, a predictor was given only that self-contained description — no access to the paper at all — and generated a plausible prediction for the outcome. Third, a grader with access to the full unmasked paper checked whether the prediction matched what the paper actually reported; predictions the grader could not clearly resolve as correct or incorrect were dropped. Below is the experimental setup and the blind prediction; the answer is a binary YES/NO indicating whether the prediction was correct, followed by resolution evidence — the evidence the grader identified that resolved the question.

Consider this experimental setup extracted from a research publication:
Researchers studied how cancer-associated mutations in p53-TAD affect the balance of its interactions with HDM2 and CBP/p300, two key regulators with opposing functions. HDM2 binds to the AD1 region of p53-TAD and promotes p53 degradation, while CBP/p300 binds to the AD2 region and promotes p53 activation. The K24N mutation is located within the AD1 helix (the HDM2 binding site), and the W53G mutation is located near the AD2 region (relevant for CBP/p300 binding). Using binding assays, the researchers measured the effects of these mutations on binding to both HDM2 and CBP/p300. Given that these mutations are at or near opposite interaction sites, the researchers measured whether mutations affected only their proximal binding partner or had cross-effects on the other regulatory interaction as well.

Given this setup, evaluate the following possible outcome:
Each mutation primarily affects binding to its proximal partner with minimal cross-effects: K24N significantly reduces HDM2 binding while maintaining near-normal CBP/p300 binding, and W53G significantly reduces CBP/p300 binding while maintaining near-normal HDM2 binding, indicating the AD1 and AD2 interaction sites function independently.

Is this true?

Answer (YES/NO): NO